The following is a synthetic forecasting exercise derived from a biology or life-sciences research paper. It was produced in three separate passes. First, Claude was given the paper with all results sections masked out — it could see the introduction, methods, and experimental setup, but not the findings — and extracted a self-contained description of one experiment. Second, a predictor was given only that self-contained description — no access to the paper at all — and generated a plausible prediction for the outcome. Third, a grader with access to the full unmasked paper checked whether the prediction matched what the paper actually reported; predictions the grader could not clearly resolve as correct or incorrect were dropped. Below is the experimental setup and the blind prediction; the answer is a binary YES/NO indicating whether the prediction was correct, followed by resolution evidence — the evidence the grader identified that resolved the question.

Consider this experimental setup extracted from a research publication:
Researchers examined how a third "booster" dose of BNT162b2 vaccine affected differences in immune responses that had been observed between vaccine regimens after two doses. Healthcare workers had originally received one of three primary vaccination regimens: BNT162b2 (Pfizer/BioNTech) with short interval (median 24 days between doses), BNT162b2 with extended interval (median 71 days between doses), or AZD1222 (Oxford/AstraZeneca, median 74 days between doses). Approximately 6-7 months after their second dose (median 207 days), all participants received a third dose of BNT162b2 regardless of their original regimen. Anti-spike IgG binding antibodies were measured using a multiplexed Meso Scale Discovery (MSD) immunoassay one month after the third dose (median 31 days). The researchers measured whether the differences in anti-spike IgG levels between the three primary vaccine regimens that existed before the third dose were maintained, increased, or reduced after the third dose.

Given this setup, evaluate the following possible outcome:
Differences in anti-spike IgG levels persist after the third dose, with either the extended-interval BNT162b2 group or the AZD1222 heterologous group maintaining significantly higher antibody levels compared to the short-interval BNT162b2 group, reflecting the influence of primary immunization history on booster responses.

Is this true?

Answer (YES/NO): NO